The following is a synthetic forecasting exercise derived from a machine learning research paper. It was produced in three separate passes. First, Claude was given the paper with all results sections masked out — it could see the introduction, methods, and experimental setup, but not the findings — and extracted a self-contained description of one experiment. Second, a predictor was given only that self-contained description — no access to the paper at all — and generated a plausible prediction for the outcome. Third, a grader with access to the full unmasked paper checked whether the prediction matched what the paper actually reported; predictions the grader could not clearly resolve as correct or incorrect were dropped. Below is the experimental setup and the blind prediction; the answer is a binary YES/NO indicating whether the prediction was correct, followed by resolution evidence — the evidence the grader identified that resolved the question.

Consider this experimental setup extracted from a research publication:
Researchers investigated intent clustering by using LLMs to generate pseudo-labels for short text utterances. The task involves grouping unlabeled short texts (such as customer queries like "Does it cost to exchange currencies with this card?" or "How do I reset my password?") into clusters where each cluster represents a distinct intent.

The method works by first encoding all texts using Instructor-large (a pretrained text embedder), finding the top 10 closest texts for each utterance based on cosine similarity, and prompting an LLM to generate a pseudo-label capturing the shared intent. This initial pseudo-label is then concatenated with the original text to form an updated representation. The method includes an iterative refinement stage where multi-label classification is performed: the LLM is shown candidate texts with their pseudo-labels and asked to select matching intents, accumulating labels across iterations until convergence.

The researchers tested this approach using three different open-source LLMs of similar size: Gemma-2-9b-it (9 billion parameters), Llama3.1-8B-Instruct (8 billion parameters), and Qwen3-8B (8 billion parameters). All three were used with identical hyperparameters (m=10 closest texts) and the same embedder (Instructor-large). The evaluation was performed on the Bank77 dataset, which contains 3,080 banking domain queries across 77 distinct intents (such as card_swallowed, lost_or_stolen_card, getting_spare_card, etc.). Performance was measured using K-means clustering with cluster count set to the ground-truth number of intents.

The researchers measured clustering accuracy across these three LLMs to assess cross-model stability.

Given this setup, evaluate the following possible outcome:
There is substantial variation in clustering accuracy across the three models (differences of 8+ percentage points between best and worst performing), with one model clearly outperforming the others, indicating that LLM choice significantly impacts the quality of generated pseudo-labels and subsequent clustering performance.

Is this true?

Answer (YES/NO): NO